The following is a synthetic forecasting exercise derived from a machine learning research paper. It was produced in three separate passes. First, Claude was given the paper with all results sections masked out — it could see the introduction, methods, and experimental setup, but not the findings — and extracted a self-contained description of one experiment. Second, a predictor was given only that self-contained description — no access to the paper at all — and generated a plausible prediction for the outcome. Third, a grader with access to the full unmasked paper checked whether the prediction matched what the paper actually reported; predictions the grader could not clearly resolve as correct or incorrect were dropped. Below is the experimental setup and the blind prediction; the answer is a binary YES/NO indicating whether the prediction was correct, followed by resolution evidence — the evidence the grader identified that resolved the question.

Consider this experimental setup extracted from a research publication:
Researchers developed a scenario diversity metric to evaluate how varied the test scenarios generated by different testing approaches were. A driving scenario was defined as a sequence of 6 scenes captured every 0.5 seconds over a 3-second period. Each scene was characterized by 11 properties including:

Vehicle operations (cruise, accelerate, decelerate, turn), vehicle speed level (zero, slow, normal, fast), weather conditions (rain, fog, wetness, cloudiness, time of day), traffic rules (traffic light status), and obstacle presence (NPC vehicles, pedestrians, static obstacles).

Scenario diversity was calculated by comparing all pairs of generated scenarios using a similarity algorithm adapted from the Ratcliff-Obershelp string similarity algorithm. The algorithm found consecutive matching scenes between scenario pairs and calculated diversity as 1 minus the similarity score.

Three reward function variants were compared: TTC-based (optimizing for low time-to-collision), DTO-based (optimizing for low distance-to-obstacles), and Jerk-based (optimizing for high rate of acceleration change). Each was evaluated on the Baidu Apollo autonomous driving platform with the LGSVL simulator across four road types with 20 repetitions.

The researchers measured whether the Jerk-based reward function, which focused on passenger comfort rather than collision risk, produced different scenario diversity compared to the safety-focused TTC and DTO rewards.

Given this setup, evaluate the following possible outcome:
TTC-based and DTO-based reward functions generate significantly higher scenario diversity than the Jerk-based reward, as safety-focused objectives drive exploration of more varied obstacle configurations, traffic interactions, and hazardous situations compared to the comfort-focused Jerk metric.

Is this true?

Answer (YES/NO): NO